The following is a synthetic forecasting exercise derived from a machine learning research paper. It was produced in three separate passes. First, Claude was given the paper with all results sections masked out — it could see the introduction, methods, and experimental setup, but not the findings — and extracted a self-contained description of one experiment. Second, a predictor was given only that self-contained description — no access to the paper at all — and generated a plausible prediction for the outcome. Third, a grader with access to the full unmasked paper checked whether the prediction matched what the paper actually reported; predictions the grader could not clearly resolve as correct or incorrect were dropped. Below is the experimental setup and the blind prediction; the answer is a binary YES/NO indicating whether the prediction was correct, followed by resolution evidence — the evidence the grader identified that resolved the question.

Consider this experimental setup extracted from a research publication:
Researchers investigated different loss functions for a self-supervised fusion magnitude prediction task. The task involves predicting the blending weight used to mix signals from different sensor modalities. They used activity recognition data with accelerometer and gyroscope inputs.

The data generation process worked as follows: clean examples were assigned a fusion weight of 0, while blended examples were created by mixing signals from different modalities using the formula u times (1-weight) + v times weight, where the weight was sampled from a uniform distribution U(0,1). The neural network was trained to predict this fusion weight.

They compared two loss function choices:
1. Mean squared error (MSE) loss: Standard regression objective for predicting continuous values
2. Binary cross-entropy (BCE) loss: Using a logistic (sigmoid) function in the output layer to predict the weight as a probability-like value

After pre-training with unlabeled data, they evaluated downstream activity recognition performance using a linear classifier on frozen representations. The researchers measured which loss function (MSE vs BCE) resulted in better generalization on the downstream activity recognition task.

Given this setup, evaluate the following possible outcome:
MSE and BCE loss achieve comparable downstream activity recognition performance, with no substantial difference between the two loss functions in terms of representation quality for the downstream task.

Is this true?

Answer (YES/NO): NO